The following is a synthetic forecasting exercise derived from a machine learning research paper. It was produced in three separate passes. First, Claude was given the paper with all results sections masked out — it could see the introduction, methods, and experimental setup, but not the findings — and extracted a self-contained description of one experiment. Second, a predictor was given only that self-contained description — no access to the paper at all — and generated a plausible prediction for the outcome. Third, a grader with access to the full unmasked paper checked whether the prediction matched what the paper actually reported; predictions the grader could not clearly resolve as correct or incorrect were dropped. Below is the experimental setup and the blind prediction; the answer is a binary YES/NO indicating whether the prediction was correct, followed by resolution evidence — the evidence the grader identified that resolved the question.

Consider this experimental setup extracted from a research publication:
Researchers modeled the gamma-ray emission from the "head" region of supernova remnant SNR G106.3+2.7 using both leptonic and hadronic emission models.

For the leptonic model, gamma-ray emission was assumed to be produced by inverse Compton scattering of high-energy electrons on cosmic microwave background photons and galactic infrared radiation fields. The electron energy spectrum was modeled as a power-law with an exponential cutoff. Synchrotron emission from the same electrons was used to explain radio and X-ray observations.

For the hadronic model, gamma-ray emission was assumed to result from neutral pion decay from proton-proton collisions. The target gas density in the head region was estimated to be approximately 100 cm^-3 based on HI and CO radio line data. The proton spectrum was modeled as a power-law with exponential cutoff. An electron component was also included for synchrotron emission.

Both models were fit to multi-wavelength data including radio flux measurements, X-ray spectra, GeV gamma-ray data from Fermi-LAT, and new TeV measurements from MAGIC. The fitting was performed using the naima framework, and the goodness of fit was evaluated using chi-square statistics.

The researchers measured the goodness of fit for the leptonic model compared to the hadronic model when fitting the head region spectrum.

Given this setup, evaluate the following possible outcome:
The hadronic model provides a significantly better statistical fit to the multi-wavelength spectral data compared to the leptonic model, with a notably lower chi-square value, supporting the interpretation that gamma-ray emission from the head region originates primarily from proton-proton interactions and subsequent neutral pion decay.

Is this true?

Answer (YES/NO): NO